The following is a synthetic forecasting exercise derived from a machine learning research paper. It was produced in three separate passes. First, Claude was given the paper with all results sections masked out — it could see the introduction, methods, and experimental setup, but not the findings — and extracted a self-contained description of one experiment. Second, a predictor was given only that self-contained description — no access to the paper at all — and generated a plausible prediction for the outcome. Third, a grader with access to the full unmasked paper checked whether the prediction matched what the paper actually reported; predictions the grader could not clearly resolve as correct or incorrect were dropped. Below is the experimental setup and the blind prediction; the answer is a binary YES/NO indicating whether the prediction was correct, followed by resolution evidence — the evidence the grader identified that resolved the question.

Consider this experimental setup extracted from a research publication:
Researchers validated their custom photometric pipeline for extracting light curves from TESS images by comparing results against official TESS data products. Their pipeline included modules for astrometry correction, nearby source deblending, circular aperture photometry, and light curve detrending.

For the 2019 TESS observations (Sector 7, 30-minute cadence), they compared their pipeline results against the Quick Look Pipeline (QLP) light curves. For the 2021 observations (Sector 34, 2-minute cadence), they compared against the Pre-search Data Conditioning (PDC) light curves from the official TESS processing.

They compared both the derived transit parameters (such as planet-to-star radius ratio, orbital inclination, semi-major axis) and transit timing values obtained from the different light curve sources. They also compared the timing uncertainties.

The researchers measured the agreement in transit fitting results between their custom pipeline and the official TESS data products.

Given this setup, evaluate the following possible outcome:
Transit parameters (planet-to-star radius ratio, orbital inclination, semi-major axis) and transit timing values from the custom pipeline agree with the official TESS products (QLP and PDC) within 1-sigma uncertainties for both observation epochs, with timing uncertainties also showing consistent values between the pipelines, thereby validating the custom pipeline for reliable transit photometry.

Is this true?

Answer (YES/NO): NO